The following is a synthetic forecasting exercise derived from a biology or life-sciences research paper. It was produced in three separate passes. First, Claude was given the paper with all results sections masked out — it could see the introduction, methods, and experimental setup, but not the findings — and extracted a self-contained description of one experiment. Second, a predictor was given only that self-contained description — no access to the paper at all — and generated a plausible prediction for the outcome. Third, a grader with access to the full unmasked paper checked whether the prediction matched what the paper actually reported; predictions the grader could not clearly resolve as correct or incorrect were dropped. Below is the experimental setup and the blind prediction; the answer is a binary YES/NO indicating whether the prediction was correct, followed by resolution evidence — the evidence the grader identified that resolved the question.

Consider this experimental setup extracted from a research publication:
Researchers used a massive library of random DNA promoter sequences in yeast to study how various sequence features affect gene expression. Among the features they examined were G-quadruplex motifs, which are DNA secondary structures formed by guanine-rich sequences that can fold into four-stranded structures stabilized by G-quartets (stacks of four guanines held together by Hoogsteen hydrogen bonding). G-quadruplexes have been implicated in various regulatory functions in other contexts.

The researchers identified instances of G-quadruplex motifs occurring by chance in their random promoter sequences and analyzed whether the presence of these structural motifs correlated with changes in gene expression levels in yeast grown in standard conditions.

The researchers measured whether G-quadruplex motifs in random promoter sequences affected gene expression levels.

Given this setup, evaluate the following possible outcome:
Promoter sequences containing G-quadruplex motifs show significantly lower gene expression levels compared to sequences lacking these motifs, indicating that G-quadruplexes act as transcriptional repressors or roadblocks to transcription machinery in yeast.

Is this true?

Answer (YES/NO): NO